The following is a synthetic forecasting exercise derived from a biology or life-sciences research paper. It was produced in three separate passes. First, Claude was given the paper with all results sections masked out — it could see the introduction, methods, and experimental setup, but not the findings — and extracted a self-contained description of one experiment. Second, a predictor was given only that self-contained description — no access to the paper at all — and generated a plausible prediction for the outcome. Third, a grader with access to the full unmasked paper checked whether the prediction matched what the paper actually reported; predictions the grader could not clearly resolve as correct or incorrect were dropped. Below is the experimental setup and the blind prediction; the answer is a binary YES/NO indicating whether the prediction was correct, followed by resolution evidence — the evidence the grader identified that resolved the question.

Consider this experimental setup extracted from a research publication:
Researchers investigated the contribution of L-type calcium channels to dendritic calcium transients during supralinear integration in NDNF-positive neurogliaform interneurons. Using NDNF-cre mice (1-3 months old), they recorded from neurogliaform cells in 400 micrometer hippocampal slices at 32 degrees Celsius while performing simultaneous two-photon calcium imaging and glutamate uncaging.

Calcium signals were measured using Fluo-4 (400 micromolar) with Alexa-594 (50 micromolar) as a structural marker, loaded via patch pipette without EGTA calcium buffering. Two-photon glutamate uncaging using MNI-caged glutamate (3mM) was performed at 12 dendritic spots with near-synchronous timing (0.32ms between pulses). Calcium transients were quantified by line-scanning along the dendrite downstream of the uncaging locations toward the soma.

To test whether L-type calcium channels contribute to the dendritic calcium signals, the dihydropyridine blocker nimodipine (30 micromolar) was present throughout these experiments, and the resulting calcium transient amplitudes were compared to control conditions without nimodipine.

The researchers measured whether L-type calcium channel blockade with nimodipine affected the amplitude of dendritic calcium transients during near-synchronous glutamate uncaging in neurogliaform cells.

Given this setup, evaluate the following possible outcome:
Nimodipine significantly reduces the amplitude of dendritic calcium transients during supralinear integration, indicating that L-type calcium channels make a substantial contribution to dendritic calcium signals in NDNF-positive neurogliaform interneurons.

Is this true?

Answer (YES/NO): YES